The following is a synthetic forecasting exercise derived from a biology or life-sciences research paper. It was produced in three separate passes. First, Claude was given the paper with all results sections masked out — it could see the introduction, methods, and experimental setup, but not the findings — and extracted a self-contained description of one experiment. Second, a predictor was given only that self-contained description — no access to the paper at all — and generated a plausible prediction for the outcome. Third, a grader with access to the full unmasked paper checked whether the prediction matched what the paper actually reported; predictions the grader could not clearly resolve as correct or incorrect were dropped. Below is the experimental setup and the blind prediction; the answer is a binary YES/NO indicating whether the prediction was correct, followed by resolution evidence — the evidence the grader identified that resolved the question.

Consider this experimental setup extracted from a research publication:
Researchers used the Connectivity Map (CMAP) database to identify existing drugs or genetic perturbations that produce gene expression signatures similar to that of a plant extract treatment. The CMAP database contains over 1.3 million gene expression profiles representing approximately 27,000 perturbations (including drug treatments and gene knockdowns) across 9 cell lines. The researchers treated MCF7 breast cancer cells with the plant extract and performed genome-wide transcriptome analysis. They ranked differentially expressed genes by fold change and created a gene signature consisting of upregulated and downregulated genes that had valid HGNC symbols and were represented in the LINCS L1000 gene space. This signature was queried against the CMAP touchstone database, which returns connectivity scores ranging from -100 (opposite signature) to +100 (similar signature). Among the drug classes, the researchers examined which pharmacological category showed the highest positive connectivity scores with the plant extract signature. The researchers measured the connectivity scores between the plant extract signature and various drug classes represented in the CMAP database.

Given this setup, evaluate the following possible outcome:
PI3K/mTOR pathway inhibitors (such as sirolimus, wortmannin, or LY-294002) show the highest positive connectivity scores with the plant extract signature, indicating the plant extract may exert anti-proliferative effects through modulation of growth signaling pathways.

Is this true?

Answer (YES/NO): NO